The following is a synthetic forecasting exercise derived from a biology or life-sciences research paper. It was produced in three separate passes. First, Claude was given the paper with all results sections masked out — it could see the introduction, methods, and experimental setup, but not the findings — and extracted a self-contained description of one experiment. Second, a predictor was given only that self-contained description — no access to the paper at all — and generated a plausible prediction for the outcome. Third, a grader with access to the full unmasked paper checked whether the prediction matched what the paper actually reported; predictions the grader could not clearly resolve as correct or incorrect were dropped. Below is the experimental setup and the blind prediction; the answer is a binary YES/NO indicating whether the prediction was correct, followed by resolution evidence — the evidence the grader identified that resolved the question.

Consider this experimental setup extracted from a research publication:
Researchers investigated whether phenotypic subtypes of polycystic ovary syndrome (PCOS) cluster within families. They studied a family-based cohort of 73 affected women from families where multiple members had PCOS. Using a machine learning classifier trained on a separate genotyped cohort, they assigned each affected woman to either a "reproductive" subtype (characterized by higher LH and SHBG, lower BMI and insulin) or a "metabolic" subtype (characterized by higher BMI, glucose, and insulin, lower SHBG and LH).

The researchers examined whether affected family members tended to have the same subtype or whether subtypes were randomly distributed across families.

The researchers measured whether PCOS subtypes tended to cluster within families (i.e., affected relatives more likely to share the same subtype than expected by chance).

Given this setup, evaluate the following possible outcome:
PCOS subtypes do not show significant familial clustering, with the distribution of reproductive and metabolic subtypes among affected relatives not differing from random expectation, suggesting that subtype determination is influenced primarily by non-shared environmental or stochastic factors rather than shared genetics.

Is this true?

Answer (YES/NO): NO